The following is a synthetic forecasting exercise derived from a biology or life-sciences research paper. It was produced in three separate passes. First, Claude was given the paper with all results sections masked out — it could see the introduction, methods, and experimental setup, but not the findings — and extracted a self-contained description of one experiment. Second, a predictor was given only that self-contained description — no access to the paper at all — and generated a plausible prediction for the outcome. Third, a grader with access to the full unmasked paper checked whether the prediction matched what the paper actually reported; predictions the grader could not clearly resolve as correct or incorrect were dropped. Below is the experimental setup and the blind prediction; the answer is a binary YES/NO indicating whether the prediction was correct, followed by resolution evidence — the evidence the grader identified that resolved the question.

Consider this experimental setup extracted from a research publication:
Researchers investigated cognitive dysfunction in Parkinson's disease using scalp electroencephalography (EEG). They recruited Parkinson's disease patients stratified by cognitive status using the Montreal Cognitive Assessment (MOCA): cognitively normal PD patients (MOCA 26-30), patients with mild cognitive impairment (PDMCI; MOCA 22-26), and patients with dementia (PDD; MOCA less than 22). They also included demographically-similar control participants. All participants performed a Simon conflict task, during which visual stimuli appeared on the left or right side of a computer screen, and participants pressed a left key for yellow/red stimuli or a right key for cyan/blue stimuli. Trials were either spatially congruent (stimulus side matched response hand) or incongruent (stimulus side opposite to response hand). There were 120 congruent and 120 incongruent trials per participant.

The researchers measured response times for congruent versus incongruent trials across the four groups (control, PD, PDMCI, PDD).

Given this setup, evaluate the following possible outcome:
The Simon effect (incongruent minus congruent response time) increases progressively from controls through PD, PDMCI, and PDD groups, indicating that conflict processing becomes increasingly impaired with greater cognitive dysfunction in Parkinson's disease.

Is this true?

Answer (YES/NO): NO